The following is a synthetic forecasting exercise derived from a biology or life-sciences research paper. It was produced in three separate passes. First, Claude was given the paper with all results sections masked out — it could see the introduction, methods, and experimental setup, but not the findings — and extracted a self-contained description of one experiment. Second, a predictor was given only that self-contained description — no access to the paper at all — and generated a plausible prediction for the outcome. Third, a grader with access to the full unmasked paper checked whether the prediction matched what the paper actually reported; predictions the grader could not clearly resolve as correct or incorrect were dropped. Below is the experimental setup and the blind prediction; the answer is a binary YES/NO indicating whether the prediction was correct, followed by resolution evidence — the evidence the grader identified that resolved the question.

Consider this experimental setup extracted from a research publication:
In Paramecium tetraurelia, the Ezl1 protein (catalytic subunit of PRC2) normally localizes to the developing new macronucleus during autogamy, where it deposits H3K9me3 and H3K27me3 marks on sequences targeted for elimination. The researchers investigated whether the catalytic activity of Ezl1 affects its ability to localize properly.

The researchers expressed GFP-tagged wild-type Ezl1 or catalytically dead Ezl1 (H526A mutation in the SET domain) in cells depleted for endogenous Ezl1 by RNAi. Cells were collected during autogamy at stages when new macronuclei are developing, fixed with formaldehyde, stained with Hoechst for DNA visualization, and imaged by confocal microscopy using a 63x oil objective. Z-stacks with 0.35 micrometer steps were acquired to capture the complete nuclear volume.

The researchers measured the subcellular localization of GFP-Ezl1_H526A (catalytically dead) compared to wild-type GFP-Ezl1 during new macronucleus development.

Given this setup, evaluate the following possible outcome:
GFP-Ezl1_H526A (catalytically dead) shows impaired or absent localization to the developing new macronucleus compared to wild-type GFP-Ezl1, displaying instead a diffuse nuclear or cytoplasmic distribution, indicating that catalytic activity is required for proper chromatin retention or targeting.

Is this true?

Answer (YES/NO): NO